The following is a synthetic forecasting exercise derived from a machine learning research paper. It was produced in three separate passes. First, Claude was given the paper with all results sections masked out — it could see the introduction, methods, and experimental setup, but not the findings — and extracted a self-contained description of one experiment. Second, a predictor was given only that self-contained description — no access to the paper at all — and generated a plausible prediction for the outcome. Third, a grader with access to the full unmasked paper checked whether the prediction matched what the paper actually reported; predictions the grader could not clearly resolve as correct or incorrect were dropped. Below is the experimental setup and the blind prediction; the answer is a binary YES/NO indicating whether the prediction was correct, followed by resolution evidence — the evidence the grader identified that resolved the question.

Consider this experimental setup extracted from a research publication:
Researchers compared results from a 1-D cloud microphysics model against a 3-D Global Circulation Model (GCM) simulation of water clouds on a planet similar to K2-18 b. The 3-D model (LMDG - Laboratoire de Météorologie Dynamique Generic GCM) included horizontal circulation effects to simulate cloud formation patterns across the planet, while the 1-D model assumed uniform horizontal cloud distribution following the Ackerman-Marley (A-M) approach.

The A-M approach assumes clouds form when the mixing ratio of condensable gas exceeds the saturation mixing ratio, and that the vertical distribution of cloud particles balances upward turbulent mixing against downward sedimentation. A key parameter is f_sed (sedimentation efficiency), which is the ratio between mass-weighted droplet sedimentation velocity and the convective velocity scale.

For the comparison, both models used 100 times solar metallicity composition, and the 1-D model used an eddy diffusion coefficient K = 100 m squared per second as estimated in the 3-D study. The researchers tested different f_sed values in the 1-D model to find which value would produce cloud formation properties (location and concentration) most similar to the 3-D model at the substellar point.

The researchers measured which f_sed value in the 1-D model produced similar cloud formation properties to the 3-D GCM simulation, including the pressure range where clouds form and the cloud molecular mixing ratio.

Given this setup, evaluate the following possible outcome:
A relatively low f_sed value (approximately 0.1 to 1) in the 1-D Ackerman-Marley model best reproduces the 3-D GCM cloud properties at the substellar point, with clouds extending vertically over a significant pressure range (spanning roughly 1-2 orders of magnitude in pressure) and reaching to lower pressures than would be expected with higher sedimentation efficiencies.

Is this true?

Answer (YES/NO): NO